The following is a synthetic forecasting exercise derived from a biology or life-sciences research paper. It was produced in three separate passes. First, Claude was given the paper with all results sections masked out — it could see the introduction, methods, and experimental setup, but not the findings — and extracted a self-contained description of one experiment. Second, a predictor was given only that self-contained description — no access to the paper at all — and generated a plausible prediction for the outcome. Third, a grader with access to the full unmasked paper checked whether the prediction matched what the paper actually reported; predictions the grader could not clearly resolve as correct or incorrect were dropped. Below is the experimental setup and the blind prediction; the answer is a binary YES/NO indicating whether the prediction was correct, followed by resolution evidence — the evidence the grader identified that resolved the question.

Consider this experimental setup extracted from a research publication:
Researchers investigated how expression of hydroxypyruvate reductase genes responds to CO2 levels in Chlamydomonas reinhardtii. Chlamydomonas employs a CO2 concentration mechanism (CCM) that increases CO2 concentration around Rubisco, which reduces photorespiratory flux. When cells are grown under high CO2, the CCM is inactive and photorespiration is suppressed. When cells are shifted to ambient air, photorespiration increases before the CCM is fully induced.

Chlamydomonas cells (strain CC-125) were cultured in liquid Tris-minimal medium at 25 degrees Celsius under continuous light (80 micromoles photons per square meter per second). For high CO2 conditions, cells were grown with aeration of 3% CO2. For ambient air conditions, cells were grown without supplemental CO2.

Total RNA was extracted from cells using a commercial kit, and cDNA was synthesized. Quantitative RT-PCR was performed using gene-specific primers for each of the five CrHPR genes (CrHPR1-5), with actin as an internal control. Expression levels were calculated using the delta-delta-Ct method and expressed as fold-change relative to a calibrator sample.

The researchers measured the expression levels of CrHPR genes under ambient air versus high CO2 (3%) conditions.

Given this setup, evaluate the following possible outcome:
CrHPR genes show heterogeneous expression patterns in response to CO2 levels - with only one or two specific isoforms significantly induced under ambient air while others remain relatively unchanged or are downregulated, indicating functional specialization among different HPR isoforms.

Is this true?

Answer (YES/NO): YES